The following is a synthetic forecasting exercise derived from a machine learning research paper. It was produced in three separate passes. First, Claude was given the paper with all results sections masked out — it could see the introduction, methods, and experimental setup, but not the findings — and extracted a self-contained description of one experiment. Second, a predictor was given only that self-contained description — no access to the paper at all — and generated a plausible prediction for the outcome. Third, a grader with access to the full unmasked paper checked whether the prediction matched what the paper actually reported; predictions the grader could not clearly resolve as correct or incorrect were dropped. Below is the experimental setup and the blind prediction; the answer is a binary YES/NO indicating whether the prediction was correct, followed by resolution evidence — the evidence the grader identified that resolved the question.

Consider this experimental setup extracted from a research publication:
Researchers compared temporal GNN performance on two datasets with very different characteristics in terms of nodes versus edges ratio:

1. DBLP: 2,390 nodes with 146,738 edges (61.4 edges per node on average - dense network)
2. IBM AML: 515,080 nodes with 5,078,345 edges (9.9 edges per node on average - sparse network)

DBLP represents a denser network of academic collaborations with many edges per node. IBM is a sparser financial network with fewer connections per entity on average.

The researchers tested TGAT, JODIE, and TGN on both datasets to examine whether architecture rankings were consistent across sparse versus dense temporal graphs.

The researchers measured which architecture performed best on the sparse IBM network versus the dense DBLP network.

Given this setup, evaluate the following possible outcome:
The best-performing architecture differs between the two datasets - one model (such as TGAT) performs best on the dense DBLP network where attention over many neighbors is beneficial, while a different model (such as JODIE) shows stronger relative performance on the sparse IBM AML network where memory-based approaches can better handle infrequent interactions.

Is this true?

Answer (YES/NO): NO